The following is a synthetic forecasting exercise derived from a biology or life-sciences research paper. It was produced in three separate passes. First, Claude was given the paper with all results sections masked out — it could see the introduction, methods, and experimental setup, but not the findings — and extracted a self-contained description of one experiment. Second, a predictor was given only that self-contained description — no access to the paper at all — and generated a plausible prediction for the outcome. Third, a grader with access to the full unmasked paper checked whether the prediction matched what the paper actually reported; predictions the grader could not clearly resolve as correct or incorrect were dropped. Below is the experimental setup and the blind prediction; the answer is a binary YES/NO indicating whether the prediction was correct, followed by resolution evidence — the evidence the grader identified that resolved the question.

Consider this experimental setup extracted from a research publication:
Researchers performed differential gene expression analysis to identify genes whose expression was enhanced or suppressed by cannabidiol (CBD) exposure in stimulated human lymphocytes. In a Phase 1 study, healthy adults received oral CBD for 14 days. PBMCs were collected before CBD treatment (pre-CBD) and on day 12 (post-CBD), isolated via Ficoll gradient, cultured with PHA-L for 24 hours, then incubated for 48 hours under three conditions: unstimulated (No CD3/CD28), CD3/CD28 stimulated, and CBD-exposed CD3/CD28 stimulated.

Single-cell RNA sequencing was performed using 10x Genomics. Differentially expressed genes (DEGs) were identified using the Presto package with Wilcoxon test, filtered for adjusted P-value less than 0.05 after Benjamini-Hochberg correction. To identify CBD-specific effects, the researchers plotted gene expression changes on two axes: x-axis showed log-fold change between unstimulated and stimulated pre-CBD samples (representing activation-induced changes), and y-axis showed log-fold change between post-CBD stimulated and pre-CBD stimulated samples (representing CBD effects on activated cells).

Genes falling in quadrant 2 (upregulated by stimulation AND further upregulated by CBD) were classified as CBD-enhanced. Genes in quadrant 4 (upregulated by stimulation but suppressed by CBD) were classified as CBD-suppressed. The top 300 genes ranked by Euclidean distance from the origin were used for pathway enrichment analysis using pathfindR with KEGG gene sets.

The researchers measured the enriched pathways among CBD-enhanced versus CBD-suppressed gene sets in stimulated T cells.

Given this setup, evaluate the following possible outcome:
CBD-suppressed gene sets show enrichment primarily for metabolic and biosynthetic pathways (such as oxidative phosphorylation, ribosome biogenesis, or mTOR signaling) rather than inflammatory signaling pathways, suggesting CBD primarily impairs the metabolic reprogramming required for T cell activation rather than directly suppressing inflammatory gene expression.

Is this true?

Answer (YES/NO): NO